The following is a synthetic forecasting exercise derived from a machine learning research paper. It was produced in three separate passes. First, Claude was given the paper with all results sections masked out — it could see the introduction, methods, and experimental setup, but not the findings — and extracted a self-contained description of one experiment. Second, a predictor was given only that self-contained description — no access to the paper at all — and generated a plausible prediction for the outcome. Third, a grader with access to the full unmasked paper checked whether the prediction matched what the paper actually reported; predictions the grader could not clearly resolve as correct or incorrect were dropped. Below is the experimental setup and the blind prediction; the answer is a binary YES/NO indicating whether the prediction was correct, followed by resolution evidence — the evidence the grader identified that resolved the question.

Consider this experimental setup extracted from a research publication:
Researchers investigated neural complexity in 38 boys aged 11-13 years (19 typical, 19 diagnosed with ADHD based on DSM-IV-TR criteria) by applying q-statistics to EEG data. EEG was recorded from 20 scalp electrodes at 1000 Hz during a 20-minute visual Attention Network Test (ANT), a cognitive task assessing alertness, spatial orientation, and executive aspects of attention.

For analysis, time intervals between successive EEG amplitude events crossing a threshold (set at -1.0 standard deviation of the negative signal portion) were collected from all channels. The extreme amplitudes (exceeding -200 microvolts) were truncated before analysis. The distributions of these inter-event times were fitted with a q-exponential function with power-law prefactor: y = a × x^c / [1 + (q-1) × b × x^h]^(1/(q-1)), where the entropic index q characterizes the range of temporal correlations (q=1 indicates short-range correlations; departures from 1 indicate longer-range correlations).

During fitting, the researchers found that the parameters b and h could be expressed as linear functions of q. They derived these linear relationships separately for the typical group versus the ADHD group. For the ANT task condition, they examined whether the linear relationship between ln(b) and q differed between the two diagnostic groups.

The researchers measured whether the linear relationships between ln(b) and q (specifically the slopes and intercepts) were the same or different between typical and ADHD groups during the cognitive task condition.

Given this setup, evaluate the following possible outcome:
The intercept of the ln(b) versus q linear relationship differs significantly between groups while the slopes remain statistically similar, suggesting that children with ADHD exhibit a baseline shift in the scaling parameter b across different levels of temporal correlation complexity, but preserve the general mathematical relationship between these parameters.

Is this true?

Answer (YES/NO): NO